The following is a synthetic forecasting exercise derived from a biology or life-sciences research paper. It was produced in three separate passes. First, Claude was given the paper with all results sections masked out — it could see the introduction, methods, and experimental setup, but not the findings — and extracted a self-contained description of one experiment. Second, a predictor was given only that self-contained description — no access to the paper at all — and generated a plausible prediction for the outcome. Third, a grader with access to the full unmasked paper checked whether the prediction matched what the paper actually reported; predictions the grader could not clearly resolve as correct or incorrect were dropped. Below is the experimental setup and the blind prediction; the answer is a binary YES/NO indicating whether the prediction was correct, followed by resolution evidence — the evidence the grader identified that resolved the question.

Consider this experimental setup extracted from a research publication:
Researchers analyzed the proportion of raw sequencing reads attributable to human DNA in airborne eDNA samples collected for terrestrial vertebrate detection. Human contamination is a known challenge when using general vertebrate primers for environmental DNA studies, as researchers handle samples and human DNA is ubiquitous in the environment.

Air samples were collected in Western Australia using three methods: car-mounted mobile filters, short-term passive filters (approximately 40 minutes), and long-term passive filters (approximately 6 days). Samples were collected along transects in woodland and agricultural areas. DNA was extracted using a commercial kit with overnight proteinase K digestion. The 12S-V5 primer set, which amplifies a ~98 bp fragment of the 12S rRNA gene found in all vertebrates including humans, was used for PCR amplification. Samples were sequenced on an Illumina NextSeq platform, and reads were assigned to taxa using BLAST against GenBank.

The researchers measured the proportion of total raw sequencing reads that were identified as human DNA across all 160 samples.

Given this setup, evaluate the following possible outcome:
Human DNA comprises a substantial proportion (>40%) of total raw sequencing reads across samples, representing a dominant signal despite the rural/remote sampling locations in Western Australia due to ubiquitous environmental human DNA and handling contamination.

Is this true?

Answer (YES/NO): YES